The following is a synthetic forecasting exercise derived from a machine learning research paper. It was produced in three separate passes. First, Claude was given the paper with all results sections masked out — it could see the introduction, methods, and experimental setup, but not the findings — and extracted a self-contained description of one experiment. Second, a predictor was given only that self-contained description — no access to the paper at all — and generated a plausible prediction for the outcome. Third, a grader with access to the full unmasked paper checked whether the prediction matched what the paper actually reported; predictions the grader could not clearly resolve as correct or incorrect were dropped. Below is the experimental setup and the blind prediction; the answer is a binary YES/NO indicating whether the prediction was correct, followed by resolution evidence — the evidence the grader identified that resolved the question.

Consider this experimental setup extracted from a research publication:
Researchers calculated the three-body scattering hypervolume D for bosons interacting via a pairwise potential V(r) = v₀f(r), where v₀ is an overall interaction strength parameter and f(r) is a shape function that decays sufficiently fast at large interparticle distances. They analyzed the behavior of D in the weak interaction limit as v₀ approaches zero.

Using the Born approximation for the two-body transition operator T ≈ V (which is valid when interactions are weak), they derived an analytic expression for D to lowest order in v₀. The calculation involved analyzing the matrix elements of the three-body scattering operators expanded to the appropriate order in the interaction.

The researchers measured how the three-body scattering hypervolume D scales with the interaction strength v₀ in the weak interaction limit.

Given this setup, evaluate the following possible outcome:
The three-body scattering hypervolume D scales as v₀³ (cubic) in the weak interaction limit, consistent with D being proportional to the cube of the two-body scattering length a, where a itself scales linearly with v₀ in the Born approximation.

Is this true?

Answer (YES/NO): NO